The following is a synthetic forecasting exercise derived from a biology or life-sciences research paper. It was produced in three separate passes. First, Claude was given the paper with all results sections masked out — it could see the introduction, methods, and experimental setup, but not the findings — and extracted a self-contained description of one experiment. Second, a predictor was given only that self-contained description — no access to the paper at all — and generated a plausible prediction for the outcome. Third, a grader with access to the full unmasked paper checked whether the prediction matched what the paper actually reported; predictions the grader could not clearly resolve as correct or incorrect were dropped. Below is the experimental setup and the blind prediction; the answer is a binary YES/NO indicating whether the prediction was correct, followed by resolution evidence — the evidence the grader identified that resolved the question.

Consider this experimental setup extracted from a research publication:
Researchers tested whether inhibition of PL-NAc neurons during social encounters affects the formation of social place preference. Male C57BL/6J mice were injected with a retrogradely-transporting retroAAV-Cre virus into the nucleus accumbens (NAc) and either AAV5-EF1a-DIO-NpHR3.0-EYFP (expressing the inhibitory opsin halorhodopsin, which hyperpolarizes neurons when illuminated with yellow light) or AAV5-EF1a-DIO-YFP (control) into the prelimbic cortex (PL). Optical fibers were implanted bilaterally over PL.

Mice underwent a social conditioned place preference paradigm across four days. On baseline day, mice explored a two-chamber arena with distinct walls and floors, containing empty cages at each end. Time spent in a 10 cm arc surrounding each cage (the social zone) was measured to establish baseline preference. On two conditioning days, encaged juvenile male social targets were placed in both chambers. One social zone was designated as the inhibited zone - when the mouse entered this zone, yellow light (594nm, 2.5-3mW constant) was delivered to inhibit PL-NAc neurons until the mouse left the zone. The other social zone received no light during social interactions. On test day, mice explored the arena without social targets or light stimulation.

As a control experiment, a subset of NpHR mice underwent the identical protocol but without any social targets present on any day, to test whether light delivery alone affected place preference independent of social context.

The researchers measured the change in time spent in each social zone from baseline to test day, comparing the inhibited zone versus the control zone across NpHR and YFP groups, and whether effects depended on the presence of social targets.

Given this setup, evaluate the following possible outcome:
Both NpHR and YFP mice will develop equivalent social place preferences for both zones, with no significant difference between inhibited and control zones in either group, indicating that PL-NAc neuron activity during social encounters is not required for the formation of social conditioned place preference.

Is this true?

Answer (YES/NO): NO